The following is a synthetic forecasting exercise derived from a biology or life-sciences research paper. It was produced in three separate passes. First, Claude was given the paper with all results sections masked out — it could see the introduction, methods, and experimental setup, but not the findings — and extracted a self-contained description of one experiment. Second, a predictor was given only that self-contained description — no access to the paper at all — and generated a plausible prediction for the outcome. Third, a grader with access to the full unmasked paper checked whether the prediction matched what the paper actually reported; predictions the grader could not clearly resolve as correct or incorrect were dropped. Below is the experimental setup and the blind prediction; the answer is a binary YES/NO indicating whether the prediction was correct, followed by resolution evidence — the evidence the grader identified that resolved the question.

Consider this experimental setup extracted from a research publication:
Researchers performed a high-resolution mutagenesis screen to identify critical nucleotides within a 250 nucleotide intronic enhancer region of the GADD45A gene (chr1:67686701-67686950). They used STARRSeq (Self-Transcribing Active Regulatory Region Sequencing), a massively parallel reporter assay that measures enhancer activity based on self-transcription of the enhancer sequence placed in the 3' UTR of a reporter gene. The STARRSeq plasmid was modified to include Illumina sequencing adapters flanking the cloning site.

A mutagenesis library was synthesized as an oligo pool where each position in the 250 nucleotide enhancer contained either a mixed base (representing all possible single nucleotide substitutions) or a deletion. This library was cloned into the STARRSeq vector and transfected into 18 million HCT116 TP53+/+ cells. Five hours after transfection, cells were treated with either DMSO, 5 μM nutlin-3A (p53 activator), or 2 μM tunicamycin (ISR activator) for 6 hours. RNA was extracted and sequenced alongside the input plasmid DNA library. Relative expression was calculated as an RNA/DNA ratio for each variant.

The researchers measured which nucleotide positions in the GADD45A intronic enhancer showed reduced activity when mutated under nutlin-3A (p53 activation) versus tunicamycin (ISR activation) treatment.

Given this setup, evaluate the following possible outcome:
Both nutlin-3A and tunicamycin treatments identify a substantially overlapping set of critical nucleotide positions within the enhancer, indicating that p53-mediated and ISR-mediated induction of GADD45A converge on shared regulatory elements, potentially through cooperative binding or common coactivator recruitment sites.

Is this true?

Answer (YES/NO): NO